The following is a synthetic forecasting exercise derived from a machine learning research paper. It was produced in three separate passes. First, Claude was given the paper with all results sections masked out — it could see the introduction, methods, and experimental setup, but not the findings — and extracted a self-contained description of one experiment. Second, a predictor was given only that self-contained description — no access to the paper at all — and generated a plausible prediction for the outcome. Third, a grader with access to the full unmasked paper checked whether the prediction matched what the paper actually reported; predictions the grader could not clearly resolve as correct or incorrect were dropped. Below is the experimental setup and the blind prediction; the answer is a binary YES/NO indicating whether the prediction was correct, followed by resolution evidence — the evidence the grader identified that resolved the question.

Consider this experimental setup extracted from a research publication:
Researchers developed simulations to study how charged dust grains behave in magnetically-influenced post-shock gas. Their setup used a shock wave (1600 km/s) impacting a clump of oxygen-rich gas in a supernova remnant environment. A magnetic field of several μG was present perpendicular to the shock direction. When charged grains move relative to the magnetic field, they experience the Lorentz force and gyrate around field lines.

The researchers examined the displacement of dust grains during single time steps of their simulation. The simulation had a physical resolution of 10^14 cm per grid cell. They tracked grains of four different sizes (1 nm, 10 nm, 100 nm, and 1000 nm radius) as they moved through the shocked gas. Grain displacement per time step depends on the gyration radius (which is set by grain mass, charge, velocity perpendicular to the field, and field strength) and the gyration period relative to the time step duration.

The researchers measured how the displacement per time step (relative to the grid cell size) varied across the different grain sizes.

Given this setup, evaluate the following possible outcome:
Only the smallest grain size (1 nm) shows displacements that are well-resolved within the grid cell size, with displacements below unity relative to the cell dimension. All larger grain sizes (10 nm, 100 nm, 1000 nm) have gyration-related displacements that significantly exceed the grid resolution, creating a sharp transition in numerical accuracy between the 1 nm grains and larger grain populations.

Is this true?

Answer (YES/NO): NO